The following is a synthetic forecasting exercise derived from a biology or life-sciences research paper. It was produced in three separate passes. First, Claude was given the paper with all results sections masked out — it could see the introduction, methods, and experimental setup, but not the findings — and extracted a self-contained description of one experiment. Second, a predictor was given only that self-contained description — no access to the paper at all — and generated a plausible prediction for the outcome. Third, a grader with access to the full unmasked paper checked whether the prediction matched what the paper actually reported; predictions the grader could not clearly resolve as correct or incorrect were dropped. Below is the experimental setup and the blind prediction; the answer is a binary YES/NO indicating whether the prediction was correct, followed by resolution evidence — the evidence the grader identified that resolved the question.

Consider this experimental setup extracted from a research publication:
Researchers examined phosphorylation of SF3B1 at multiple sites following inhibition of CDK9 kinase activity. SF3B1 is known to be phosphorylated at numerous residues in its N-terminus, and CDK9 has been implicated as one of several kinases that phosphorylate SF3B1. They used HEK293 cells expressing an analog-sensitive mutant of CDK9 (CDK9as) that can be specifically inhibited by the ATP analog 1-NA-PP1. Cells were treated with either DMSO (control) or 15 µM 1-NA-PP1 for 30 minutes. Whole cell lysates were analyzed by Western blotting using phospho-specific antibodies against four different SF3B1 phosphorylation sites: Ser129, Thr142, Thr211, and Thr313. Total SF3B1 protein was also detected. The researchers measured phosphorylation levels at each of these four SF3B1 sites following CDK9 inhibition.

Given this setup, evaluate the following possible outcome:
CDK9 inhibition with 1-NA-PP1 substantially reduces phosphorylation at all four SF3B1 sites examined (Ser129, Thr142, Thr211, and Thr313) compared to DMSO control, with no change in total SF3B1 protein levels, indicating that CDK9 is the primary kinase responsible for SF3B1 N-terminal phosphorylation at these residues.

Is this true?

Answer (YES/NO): NO